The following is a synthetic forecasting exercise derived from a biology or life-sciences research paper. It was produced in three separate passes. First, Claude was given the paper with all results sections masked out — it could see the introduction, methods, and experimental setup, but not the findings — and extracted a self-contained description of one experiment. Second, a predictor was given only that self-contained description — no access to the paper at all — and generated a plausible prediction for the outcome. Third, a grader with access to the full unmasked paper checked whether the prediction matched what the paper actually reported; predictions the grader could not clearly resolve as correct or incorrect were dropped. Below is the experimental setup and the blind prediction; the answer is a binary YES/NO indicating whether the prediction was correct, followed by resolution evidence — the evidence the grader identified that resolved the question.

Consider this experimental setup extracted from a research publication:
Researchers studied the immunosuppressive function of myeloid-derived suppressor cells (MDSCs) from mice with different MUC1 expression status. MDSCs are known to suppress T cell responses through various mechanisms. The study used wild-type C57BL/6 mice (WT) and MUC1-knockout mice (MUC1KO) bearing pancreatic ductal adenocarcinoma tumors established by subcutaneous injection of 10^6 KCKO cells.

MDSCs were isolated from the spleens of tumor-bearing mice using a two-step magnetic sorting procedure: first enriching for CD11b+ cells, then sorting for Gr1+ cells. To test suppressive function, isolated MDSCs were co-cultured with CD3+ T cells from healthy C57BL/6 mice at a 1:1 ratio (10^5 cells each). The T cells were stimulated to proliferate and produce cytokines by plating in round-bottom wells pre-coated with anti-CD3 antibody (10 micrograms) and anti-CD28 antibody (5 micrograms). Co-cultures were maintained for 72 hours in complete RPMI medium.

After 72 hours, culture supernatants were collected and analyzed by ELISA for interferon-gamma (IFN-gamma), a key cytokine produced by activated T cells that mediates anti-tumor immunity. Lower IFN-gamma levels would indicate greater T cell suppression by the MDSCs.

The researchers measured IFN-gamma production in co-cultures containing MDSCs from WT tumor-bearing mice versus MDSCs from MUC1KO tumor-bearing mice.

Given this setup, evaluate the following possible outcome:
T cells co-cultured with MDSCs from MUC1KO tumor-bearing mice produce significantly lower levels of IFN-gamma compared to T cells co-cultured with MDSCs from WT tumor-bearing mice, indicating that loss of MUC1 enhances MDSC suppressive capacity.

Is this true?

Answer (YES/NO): YES